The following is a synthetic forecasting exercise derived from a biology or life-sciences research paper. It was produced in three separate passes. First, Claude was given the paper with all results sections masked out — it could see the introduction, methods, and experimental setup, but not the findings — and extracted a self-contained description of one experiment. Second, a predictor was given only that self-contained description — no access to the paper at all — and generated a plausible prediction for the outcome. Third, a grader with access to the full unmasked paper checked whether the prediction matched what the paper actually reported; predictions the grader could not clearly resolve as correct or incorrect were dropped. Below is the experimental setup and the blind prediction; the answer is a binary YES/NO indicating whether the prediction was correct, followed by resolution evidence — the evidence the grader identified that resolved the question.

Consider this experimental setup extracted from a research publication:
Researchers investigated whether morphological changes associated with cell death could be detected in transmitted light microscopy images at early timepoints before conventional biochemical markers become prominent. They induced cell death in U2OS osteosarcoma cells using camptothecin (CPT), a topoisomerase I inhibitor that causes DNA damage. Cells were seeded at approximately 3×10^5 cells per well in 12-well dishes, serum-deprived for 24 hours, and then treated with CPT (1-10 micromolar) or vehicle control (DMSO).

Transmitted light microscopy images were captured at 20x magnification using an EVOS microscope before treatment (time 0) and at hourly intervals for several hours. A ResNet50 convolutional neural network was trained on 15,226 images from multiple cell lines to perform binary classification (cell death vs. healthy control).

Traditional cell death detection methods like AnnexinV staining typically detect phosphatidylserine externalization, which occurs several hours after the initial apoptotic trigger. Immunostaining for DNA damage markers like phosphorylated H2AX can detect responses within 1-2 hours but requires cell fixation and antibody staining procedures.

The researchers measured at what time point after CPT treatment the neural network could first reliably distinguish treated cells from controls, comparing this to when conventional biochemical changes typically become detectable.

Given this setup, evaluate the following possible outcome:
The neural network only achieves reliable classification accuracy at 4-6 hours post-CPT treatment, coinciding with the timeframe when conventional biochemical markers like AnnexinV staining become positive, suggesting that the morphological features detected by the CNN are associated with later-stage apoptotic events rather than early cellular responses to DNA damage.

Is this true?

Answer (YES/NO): NO